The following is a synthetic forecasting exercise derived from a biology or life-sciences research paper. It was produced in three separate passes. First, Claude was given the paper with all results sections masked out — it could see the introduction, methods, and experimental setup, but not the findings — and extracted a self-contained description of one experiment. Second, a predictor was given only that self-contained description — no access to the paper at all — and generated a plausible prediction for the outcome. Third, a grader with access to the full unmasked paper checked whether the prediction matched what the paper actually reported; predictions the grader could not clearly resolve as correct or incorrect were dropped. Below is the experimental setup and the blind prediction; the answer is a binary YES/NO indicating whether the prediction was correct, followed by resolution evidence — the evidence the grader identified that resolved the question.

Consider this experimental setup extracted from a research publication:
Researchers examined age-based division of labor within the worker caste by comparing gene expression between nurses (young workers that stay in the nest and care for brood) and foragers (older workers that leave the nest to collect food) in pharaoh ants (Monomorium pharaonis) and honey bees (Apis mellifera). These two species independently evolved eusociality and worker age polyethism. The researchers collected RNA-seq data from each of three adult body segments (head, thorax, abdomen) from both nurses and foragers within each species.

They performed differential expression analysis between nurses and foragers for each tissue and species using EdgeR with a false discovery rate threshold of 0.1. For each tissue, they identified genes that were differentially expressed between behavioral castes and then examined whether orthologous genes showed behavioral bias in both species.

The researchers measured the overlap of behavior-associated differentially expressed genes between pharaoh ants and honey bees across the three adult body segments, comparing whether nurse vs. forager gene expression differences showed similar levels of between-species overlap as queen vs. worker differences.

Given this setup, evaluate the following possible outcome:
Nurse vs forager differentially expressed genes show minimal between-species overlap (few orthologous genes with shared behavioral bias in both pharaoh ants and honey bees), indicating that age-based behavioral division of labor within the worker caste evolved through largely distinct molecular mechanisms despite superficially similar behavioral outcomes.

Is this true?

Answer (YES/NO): YES